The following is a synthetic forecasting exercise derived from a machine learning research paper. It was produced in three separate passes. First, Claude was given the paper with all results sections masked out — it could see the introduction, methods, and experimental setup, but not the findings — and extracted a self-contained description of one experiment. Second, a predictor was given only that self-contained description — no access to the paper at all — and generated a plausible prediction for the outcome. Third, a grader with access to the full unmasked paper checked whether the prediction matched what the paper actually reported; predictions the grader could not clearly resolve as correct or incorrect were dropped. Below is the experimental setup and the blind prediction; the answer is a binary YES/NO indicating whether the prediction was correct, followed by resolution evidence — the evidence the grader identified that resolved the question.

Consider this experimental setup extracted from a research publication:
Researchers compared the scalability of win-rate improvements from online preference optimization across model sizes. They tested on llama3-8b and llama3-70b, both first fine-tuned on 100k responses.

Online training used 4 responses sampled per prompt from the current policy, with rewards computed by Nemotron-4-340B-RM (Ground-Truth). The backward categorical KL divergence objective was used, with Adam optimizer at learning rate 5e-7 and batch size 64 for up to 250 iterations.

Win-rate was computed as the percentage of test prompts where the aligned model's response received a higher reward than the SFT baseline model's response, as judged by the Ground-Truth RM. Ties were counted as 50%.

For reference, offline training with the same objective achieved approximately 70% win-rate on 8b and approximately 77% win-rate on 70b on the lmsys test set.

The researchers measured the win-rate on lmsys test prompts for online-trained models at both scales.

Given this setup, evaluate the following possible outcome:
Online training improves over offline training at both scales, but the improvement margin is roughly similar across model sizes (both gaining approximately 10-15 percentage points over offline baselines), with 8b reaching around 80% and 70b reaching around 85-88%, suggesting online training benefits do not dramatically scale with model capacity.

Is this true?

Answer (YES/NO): NO